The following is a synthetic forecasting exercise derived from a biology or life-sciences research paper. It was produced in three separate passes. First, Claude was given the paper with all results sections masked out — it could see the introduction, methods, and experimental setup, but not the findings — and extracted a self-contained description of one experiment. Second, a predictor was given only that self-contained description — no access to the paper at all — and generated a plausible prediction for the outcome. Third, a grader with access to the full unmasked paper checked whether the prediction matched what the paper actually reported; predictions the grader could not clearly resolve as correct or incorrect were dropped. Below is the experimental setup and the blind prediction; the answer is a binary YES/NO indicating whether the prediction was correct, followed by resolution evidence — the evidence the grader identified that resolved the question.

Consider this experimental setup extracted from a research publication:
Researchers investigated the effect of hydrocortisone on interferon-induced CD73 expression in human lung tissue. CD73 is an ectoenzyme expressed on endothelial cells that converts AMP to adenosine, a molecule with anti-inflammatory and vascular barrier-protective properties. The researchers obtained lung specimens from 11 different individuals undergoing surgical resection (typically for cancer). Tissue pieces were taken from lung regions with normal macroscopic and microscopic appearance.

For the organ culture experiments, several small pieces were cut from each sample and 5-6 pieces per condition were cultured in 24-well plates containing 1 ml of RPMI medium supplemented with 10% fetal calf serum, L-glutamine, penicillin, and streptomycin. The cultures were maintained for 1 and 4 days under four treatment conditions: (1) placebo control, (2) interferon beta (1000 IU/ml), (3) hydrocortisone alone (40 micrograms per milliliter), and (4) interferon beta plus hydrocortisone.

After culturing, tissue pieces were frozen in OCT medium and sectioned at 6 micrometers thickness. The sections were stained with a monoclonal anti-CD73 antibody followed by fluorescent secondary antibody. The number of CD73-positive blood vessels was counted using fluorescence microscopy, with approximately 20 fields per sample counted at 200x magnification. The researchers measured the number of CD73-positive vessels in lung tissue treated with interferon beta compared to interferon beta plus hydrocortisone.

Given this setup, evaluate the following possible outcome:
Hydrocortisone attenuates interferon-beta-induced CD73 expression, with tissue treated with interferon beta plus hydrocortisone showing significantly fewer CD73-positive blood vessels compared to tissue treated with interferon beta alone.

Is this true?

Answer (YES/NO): YES